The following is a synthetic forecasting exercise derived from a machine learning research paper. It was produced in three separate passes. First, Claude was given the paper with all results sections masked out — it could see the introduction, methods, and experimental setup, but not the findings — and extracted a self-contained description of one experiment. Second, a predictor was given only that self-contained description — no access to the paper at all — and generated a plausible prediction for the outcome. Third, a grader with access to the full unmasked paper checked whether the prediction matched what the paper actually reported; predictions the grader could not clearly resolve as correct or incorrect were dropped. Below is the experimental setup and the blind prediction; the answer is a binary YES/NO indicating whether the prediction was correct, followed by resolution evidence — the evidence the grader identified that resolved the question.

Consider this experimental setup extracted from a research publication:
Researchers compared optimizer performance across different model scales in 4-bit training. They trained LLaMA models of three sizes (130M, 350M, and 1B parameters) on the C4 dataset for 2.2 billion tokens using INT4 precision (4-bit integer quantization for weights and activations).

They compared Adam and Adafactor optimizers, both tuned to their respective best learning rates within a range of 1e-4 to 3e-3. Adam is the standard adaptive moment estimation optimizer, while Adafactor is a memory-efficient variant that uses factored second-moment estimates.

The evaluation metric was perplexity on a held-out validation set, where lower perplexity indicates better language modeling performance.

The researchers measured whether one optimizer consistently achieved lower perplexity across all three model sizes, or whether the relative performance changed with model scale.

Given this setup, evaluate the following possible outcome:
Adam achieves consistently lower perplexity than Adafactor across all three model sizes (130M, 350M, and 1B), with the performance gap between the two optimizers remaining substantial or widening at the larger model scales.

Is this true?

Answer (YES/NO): NO